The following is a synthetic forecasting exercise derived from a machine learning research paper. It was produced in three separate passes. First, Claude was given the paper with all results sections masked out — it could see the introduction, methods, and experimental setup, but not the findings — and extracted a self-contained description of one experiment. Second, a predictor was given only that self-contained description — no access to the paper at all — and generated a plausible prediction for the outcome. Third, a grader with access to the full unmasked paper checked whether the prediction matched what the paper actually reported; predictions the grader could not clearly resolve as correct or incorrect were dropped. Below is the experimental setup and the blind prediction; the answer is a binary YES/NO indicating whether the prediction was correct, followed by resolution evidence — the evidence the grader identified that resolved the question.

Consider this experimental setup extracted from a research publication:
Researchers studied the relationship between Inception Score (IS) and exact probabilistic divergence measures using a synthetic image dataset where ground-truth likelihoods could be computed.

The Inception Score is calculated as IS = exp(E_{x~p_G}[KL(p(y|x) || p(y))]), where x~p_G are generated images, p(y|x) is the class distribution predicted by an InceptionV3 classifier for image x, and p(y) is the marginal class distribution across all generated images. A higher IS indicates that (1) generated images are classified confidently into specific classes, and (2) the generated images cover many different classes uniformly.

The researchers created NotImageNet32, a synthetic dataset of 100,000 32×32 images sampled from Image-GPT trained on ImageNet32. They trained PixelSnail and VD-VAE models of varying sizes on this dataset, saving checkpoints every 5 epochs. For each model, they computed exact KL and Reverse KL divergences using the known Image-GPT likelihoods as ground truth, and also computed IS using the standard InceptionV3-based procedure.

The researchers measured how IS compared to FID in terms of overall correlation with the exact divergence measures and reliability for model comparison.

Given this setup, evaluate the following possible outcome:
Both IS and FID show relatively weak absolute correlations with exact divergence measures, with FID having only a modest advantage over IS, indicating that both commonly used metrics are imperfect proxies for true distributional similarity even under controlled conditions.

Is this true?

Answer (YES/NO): NO